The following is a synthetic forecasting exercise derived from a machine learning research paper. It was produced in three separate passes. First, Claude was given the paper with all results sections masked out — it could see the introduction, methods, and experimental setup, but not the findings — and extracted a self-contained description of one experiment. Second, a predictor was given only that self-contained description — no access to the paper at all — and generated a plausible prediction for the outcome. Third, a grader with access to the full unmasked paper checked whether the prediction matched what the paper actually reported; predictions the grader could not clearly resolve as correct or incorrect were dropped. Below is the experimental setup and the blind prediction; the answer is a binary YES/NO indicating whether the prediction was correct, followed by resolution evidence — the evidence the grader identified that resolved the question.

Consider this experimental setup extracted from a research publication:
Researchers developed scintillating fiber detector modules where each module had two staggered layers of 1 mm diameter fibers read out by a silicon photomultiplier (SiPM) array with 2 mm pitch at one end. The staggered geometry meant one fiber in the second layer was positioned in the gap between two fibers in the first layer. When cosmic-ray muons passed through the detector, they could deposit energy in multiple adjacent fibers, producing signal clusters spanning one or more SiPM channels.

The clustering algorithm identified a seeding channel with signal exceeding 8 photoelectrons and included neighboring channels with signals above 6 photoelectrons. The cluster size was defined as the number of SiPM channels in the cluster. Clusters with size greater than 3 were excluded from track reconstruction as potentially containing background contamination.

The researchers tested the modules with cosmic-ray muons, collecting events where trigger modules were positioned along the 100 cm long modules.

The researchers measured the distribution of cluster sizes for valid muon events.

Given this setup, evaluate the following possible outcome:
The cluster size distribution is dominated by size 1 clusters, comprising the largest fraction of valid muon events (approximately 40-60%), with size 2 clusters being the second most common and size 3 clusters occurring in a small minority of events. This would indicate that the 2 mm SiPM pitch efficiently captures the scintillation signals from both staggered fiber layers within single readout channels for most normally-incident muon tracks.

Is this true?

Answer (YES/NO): NO